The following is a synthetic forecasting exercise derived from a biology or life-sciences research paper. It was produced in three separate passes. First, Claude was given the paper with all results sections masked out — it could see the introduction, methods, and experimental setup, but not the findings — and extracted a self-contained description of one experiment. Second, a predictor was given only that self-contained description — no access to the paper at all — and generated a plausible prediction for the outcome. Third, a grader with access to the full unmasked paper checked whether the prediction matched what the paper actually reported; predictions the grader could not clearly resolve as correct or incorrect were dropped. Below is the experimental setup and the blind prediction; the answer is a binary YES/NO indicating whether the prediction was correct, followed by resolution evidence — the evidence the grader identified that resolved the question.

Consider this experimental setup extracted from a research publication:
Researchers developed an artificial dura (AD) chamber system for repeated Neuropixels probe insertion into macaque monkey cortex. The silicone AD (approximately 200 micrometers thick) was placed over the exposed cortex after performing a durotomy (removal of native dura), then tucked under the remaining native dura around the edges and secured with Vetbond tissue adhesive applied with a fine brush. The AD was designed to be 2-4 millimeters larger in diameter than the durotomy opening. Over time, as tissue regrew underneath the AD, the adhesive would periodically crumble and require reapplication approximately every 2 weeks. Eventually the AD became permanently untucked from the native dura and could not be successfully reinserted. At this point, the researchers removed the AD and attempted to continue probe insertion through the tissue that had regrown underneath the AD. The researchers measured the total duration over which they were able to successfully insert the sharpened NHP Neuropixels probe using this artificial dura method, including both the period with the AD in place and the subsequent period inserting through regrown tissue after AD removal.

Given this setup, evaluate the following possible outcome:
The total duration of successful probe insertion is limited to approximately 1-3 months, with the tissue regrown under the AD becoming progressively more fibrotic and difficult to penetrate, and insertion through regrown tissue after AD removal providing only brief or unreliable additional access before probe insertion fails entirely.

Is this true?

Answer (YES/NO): NO